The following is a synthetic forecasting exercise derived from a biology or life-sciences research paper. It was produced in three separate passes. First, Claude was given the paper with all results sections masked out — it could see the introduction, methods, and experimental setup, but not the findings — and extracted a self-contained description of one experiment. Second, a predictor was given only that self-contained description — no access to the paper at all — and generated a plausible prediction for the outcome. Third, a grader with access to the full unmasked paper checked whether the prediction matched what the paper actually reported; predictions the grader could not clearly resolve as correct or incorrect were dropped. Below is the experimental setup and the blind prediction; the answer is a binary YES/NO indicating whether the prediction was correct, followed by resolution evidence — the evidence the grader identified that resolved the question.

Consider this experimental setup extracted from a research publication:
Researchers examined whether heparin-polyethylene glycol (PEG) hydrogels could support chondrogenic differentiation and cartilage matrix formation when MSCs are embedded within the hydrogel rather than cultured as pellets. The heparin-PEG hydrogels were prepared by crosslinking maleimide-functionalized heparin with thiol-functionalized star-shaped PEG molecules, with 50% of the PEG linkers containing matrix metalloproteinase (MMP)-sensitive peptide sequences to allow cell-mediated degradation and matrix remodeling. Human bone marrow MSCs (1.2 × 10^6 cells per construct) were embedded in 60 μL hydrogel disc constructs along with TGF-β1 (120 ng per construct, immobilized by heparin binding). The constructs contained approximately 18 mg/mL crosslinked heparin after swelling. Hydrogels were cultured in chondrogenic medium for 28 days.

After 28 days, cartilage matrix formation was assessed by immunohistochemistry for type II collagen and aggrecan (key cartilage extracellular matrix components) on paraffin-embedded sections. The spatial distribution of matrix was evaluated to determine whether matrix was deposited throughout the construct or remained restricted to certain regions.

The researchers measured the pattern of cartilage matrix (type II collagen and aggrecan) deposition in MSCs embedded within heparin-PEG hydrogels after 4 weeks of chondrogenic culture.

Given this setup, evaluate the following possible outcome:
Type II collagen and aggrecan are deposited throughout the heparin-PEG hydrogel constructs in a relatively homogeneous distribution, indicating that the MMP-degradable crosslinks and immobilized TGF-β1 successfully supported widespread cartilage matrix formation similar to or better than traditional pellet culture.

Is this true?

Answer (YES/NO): NO